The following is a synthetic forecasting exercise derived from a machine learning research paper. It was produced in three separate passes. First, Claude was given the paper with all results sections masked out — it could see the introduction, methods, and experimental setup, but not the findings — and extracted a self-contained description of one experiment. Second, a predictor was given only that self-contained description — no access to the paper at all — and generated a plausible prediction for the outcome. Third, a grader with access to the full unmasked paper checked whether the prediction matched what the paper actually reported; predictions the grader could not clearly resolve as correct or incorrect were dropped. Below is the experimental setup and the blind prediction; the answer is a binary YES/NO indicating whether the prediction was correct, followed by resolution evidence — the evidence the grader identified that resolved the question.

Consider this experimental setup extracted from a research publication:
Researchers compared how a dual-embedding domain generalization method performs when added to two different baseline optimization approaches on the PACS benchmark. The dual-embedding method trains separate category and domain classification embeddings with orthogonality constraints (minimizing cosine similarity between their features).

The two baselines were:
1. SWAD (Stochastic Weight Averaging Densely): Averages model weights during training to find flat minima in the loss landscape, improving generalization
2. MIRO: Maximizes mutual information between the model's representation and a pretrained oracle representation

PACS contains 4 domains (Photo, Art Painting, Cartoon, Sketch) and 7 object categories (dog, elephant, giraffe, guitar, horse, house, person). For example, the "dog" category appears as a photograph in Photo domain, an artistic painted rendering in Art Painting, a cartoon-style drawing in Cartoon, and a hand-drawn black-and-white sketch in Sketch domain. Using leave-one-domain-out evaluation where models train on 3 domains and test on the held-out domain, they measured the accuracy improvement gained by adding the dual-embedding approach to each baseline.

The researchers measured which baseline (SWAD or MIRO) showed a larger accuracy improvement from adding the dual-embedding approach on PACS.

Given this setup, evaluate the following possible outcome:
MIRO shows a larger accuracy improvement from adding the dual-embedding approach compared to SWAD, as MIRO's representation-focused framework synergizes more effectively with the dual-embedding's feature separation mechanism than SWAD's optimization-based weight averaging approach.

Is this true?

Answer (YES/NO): YES